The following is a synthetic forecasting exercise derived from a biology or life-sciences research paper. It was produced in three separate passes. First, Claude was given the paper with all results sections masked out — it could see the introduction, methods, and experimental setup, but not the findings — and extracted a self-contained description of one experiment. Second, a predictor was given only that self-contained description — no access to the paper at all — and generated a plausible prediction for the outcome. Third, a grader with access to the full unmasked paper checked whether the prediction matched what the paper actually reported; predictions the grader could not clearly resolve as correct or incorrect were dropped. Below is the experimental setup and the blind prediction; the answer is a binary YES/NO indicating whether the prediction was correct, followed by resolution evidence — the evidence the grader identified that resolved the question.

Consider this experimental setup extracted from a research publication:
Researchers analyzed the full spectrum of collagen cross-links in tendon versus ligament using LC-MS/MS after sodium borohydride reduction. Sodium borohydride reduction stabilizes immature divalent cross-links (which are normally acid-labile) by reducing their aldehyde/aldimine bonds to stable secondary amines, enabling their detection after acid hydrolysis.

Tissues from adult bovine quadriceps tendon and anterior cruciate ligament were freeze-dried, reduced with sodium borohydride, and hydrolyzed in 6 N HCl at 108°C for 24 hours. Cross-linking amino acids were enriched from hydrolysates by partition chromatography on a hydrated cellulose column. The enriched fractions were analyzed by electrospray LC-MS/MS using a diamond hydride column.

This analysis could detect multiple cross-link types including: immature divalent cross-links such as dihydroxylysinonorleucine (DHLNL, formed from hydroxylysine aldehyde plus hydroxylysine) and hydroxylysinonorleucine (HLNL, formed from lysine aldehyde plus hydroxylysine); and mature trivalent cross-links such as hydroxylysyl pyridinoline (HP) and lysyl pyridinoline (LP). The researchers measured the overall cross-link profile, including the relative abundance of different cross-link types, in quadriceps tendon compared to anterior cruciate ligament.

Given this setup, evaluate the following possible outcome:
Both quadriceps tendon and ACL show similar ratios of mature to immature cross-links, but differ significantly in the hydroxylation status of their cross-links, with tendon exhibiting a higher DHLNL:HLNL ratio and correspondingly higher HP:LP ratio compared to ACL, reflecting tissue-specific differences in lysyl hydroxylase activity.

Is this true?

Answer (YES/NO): NO